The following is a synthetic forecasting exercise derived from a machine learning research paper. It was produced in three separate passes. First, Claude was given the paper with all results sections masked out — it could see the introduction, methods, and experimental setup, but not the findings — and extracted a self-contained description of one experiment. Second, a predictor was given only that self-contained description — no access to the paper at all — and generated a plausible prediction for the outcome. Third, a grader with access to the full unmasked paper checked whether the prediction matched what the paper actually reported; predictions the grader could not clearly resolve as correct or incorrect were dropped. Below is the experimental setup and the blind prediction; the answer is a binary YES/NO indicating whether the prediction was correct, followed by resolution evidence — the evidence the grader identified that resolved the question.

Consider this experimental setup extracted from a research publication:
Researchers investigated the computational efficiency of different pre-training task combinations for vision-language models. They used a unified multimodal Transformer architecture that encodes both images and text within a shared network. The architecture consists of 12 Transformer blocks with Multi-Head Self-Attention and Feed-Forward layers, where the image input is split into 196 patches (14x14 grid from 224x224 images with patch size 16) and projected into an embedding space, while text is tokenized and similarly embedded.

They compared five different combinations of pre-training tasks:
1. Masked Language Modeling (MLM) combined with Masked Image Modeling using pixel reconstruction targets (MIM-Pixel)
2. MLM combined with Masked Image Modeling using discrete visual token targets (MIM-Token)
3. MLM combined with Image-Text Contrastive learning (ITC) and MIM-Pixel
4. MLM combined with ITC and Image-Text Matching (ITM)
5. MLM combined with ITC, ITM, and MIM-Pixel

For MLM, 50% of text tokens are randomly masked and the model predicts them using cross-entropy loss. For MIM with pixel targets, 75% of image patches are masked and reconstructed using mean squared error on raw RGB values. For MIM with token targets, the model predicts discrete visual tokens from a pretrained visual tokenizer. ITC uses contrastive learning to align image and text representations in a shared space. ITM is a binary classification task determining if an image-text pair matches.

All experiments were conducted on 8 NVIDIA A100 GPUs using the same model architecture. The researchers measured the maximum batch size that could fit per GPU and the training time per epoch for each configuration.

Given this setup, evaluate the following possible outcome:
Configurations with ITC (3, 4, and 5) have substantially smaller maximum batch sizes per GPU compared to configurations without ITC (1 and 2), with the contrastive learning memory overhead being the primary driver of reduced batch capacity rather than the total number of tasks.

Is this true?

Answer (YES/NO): NO